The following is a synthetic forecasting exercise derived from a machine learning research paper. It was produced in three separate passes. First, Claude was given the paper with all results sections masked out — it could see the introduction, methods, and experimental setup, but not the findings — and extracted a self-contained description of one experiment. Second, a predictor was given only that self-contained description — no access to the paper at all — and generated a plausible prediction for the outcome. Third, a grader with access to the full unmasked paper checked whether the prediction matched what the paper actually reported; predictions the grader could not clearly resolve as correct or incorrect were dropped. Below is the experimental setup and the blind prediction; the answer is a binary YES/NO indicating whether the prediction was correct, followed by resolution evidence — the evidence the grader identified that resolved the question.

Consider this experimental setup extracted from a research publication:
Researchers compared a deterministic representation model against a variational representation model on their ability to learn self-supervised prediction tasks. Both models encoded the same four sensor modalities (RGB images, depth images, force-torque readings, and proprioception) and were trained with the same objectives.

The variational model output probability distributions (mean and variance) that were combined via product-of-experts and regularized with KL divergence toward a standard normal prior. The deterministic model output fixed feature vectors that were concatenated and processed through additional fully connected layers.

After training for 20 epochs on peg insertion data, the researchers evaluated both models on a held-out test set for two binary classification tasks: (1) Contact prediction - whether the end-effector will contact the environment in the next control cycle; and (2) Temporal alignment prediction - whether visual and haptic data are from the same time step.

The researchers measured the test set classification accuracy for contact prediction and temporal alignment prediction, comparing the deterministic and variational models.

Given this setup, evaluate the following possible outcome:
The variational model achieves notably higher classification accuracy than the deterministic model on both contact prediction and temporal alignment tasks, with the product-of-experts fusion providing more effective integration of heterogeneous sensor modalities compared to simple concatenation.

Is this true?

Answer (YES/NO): NO